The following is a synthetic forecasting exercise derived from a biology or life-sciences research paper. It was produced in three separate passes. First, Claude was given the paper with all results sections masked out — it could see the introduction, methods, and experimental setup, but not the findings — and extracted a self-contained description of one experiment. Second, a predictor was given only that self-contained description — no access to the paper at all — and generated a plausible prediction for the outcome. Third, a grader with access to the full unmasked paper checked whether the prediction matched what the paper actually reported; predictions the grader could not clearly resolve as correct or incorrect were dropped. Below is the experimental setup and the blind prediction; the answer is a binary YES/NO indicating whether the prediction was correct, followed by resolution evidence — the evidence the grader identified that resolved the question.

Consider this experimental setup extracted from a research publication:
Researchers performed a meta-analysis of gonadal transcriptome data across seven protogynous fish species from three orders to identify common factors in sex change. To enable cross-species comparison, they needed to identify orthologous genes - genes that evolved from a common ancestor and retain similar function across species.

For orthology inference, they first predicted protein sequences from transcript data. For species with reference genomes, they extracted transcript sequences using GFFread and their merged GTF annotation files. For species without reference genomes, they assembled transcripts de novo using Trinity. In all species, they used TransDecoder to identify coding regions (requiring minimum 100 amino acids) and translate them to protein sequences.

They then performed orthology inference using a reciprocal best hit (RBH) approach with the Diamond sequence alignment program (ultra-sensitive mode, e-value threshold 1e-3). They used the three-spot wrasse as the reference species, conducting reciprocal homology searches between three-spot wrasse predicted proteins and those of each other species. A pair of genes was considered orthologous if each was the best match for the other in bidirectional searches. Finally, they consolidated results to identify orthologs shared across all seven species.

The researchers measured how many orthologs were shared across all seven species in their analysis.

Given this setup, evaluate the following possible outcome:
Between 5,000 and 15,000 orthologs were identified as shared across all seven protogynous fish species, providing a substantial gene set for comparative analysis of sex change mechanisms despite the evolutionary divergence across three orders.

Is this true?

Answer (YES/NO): YES